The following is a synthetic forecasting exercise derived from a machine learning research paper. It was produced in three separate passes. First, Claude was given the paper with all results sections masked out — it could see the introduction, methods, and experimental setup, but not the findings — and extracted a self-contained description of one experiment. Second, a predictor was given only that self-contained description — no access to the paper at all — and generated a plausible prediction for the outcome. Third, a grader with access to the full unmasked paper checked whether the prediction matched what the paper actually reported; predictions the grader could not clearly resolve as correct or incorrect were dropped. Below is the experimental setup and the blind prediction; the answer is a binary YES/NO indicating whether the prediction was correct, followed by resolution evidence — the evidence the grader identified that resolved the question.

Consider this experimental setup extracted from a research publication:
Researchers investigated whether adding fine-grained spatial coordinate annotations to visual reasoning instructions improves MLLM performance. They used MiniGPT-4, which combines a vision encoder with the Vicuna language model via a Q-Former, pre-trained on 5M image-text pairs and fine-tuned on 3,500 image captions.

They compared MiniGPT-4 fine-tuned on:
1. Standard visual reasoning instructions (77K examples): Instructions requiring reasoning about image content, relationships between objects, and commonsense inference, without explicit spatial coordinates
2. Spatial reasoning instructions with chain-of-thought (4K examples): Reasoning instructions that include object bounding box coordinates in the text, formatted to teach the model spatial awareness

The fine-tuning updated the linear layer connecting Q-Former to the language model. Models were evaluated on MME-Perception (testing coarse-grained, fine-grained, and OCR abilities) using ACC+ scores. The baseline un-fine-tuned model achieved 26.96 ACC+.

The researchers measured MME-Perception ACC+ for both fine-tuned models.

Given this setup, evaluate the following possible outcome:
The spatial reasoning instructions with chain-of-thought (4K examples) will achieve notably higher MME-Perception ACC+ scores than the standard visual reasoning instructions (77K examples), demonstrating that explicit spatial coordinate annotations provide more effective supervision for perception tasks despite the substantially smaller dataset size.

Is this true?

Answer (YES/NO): NO